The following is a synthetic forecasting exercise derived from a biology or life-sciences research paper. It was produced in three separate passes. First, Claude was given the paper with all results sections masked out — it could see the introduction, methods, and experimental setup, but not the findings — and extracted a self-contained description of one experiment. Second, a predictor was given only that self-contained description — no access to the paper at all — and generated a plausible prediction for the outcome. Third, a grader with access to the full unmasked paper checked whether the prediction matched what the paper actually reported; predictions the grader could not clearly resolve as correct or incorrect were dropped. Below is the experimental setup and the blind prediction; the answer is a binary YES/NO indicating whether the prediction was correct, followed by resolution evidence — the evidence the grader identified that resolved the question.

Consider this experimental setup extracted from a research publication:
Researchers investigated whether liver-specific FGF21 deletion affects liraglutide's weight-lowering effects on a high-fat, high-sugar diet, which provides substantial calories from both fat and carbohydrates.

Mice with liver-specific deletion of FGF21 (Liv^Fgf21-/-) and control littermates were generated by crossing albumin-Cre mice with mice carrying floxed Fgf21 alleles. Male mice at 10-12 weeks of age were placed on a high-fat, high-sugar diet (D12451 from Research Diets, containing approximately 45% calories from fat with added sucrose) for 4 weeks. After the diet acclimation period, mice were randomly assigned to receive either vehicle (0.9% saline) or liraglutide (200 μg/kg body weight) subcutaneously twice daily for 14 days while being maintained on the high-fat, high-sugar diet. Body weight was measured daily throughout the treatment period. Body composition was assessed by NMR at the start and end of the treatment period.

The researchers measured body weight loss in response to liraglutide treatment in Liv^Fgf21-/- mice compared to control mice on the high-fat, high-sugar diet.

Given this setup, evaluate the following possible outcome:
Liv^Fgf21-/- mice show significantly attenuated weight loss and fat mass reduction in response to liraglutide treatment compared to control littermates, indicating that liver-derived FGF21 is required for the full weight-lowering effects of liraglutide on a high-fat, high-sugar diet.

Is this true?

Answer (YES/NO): NO